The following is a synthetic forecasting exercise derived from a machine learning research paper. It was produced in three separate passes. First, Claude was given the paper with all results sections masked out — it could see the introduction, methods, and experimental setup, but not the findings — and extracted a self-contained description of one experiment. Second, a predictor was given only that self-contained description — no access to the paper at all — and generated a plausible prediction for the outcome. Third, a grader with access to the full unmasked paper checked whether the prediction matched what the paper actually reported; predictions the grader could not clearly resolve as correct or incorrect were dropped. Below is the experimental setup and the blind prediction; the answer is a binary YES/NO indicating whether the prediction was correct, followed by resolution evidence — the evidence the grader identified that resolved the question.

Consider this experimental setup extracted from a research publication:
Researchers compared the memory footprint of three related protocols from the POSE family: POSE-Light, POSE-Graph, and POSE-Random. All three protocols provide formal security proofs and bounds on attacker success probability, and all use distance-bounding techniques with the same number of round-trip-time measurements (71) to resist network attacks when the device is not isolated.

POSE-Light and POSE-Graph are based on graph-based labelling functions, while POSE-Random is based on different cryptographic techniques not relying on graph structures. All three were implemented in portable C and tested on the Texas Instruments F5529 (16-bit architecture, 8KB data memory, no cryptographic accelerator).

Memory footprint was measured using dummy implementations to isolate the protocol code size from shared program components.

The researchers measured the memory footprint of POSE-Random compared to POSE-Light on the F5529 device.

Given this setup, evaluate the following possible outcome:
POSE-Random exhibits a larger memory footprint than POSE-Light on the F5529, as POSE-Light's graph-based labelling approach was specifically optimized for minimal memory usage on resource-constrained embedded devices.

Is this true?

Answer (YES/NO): NO